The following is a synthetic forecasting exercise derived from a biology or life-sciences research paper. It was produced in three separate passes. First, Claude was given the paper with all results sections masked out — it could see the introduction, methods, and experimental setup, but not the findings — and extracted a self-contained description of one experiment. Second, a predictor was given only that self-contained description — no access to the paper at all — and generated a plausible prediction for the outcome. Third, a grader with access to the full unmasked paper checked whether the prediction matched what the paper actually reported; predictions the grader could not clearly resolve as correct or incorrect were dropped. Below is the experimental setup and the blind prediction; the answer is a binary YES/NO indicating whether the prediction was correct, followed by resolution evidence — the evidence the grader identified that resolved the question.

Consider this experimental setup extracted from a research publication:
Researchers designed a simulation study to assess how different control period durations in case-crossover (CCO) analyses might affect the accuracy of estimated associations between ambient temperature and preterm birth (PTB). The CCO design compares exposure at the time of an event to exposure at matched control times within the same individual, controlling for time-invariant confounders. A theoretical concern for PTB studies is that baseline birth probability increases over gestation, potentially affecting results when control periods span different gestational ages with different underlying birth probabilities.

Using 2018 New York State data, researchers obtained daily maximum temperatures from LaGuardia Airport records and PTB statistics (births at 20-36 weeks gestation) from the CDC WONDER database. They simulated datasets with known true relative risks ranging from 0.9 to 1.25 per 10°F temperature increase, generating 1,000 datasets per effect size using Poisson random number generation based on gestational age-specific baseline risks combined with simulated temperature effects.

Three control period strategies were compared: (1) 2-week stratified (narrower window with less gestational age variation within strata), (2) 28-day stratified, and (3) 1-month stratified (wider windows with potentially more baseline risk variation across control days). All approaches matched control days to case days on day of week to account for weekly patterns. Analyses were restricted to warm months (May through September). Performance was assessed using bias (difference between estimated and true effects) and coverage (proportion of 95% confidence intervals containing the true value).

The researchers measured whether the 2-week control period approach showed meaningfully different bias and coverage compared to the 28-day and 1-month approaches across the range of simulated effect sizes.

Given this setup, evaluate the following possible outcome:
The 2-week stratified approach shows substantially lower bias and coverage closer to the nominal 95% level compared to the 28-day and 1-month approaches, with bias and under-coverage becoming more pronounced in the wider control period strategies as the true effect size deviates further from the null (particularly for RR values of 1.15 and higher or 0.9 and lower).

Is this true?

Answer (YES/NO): NO